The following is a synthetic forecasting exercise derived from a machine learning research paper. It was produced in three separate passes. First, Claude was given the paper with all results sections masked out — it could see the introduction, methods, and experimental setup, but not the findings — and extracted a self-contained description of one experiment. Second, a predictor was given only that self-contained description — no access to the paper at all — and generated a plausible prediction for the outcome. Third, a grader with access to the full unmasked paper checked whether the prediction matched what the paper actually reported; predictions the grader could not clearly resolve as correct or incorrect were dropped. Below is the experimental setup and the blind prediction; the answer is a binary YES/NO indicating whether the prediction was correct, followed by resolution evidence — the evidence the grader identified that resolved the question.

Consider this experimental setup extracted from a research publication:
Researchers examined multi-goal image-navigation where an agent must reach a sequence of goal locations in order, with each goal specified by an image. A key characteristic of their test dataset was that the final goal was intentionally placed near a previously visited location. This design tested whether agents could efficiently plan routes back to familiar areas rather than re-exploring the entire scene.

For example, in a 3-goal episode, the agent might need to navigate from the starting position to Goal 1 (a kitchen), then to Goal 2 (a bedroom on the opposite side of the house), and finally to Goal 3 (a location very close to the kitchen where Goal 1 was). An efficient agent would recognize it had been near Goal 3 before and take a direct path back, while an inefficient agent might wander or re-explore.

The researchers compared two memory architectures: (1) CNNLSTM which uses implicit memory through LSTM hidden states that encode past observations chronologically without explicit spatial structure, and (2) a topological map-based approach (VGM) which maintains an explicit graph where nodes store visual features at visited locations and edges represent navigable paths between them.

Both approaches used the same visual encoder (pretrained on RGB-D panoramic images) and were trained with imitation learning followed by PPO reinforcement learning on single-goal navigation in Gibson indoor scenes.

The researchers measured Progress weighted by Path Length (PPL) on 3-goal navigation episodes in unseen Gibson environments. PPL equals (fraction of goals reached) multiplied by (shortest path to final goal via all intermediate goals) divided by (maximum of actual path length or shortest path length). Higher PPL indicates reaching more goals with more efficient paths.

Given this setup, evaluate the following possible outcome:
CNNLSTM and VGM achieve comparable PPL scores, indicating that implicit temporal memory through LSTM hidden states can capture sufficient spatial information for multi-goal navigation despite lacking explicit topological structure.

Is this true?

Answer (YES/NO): NO